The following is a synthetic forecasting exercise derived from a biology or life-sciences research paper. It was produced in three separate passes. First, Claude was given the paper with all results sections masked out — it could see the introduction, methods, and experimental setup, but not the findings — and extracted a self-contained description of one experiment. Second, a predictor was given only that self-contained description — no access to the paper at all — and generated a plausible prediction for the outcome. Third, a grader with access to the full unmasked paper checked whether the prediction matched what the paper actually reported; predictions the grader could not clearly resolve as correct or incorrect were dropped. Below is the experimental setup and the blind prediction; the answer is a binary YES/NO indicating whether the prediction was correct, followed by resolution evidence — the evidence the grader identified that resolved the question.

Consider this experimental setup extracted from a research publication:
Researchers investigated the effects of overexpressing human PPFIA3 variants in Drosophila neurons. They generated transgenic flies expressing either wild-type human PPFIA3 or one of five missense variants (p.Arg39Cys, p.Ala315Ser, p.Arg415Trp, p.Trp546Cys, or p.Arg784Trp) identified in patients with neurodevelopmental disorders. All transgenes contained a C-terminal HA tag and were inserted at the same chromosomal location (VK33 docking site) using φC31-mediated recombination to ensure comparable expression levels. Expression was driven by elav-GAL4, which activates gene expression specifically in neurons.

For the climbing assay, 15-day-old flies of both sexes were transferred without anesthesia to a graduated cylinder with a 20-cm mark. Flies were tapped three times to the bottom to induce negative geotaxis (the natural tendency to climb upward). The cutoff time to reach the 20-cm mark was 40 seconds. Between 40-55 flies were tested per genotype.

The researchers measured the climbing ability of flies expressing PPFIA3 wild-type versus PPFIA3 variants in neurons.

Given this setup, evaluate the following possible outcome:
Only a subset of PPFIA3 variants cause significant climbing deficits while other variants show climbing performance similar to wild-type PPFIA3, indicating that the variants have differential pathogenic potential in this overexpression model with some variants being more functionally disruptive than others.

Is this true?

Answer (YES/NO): YES